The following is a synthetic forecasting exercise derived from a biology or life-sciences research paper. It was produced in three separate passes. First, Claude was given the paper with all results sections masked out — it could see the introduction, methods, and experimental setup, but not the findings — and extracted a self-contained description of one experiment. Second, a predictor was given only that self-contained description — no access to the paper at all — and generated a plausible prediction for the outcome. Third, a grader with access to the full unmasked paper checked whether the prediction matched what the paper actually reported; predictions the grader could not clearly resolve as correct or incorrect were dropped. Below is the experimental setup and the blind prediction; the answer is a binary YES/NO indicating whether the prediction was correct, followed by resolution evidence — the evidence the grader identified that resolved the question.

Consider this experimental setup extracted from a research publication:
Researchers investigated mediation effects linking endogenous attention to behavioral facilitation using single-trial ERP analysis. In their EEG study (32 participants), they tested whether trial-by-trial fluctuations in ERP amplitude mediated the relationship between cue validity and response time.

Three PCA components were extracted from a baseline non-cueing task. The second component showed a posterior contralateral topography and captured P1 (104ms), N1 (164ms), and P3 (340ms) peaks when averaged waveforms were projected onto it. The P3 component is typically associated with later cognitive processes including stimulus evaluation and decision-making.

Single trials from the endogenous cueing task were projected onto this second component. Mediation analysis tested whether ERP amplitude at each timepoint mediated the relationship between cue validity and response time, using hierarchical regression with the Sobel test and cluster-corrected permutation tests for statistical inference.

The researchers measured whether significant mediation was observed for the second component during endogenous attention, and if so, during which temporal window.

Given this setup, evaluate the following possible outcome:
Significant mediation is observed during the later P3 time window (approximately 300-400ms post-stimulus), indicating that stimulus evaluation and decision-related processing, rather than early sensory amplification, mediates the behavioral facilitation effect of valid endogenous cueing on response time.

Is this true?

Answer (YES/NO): NO